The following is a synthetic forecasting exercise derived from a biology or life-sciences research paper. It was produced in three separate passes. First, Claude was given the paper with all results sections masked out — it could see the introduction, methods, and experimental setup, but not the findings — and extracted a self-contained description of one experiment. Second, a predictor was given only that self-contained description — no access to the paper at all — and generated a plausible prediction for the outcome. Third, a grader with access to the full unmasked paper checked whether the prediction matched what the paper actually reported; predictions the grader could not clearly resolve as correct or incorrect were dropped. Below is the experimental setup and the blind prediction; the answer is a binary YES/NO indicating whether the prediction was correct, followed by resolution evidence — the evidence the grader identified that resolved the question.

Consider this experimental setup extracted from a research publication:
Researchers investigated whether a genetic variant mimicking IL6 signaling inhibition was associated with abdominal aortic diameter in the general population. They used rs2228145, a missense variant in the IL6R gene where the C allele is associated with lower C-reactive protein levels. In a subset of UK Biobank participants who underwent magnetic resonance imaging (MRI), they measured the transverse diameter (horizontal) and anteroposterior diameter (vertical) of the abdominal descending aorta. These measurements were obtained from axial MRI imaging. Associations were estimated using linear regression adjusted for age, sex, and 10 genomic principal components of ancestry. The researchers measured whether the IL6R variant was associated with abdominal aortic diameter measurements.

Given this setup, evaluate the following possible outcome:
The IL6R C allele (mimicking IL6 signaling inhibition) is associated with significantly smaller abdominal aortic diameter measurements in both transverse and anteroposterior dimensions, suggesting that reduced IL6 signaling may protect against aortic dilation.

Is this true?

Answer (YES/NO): NO